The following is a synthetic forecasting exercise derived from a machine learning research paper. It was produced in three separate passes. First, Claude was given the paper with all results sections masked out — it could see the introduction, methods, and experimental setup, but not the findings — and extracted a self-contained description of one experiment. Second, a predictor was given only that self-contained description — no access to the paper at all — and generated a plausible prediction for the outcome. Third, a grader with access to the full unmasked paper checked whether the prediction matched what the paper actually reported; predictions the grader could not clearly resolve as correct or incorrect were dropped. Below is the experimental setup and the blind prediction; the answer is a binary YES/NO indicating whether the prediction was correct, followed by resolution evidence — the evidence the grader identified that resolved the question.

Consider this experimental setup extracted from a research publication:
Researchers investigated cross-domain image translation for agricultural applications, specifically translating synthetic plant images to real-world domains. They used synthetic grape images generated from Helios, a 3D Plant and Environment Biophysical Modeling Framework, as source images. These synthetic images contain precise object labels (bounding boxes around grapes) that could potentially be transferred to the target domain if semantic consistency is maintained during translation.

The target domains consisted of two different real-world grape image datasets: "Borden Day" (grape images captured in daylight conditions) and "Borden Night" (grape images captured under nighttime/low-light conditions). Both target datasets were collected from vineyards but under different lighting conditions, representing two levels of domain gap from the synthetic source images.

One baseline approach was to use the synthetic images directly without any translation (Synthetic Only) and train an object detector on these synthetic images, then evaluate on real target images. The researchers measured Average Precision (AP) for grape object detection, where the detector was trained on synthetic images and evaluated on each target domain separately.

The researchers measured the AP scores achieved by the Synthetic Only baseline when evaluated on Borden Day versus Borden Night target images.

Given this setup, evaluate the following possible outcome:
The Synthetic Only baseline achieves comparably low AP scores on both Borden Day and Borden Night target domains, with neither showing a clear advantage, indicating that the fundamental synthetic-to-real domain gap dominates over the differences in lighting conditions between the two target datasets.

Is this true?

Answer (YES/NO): NO